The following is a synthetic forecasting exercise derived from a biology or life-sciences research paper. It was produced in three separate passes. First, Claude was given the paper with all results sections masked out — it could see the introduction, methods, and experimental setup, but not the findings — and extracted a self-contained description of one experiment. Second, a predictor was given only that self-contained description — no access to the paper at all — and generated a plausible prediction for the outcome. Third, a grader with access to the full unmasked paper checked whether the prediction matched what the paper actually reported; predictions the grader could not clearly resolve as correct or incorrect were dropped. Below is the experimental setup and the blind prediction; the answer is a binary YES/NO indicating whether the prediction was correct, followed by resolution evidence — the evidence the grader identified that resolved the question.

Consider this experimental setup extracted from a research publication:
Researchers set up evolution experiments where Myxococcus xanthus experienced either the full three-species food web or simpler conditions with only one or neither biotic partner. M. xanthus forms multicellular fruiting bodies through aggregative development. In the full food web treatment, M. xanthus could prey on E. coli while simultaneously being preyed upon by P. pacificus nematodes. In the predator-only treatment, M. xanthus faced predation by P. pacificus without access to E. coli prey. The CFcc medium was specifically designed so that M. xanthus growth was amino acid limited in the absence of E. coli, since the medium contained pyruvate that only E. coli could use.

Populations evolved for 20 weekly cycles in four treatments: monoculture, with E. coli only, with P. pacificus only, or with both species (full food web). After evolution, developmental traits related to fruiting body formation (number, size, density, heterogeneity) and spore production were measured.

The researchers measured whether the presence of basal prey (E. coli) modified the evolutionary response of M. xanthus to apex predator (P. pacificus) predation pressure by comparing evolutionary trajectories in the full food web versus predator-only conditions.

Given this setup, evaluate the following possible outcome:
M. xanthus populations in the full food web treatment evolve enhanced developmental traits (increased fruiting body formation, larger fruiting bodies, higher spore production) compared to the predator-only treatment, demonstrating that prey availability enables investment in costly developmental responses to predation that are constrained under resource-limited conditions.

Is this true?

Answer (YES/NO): NO